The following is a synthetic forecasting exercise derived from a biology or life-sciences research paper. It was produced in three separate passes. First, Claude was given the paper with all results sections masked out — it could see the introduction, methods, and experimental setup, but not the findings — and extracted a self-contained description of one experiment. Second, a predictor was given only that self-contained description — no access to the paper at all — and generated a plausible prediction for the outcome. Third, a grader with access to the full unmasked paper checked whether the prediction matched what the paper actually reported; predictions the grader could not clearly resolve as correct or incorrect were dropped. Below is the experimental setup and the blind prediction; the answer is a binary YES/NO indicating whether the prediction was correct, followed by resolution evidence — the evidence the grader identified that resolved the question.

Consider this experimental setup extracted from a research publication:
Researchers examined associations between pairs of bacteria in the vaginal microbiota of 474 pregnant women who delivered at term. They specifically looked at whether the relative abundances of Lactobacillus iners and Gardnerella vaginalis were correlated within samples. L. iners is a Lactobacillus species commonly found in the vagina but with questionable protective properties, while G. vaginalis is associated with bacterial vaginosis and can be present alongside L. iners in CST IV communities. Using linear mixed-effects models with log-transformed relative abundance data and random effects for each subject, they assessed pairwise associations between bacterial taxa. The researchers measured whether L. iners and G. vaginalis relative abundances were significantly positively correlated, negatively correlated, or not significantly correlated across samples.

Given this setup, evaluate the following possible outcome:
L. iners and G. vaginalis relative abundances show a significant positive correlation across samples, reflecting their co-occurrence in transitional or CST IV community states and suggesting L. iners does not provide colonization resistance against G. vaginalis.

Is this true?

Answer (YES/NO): NO